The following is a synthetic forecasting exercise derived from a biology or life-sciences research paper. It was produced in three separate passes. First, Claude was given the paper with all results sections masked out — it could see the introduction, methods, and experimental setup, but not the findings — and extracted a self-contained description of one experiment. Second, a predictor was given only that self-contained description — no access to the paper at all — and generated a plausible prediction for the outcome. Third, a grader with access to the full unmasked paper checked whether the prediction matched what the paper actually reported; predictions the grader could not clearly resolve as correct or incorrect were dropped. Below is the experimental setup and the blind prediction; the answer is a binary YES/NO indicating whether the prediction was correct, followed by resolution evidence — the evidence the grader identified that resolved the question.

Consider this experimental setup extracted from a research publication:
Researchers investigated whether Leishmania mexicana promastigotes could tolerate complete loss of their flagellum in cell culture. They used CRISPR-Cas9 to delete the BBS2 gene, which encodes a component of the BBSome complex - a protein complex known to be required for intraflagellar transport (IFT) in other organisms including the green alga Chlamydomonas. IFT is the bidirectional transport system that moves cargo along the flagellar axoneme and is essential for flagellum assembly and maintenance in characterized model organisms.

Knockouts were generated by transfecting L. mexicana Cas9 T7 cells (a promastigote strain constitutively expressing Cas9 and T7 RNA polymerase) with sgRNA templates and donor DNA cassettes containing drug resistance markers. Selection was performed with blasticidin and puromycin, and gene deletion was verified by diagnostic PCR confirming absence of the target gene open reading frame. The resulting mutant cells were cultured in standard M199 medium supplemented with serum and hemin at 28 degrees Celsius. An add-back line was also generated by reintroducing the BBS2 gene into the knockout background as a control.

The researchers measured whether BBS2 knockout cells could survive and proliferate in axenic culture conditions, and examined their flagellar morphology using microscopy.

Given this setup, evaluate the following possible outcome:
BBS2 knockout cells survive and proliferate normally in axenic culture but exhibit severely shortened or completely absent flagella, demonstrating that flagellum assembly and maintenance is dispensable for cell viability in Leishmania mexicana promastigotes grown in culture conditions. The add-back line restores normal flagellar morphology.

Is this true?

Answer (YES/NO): NO